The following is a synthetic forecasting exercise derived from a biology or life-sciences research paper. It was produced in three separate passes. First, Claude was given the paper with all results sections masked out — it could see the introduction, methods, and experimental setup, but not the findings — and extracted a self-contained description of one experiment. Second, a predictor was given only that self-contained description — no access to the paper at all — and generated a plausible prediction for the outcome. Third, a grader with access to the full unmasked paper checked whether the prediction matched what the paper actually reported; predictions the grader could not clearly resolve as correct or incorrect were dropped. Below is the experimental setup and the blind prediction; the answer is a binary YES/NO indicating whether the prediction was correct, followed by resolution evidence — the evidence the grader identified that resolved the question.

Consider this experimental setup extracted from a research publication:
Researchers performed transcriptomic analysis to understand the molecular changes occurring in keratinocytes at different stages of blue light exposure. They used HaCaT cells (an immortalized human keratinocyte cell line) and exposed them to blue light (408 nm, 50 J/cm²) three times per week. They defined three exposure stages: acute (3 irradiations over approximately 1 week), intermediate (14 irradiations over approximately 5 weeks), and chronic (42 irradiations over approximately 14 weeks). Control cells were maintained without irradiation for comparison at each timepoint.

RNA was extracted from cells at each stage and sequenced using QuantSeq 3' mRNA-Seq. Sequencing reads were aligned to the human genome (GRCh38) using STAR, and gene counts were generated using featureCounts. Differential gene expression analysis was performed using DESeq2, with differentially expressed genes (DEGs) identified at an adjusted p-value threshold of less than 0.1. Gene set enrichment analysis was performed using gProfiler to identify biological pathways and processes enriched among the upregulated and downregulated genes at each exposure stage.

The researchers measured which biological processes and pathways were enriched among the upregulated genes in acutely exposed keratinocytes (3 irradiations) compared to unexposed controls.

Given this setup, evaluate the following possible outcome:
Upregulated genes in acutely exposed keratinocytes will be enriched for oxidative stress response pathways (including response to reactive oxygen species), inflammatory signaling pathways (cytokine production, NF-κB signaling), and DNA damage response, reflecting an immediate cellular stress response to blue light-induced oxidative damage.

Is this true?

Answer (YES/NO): NO